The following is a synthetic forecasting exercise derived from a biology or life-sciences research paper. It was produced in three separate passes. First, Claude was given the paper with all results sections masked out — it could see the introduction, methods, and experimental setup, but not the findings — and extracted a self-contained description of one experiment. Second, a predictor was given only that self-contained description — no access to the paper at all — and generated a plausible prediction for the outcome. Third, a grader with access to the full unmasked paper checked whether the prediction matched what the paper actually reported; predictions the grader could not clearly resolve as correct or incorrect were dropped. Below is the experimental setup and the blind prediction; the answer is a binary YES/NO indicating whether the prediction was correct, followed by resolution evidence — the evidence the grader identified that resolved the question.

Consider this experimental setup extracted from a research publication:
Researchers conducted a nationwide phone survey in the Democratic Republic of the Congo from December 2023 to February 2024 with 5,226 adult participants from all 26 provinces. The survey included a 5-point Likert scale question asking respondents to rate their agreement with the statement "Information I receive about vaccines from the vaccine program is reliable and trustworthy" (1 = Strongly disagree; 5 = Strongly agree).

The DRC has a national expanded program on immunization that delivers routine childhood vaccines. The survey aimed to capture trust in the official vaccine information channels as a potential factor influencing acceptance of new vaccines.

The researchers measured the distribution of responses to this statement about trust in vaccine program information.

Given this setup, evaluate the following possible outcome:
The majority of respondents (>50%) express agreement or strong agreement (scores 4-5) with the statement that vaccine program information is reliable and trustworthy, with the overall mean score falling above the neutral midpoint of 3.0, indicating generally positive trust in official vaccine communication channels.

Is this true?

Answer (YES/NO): YES